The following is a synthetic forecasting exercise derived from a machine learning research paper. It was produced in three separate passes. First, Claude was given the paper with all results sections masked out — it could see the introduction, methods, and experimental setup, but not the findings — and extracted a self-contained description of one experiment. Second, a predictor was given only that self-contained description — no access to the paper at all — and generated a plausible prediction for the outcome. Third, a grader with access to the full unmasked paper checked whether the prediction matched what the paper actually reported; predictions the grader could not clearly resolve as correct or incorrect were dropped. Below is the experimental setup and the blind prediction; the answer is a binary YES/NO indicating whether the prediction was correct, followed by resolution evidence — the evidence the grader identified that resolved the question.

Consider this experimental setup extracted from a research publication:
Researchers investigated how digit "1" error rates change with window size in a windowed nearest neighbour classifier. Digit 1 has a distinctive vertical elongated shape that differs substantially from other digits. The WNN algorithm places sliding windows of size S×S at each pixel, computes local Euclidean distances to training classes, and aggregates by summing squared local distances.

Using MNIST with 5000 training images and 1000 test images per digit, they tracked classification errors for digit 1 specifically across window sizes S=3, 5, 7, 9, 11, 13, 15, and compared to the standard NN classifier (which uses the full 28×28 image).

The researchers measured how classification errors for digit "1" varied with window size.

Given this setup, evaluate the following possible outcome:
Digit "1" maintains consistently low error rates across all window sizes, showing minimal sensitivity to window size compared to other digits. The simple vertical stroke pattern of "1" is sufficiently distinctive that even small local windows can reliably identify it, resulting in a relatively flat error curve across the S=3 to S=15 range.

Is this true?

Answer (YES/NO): NO